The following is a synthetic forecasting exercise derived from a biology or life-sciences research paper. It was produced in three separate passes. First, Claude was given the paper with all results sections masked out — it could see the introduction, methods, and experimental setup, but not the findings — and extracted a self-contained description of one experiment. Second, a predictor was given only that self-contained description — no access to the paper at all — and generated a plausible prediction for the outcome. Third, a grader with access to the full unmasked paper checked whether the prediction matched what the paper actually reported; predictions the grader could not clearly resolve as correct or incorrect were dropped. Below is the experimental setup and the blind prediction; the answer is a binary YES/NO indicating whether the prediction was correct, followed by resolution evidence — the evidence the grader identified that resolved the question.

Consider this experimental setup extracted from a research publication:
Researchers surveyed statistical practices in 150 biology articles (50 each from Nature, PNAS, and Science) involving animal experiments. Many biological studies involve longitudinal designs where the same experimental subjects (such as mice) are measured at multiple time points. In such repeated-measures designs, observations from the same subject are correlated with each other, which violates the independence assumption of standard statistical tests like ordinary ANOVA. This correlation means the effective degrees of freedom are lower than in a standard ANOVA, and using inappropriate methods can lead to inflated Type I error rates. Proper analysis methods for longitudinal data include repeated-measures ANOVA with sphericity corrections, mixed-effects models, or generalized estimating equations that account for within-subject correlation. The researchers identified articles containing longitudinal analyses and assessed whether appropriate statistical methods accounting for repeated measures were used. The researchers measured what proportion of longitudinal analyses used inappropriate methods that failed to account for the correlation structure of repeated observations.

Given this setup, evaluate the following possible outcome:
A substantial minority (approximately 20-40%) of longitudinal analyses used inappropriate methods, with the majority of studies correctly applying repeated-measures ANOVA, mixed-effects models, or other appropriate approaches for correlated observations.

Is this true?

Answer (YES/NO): NO